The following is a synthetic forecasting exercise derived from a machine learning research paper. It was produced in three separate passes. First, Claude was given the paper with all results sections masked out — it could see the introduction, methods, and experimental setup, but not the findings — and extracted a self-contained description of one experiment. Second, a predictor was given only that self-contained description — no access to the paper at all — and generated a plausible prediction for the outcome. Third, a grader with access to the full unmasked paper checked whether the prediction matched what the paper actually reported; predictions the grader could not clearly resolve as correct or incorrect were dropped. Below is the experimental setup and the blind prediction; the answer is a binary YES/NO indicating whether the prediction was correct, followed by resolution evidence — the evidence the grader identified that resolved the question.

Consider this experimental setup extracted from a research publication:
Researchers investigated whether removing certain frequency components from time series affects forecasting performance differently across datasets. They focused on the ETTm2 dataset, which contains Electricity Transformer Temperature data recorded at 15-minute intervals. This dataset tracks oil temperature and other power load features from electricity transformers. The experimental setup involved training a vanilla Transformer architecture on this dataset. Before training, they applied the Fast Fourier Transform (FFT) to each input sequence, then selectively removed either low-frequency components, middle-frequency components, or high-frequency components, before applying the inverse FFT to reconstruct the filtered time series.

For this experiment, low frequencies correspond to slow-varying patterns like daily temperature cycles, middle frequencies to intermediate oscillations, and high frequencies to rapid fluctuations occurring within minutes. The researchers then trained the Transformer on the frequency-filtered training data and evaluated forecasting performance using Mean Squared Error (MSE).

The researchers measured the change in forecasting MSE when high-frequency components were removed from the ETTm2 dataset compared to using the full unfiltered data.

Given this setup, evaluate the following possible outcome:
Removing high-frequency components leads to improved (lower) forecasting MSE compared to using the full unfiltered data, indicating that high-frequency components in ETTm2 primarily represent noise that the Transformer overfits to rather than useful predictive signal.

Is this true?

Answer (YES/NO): NO